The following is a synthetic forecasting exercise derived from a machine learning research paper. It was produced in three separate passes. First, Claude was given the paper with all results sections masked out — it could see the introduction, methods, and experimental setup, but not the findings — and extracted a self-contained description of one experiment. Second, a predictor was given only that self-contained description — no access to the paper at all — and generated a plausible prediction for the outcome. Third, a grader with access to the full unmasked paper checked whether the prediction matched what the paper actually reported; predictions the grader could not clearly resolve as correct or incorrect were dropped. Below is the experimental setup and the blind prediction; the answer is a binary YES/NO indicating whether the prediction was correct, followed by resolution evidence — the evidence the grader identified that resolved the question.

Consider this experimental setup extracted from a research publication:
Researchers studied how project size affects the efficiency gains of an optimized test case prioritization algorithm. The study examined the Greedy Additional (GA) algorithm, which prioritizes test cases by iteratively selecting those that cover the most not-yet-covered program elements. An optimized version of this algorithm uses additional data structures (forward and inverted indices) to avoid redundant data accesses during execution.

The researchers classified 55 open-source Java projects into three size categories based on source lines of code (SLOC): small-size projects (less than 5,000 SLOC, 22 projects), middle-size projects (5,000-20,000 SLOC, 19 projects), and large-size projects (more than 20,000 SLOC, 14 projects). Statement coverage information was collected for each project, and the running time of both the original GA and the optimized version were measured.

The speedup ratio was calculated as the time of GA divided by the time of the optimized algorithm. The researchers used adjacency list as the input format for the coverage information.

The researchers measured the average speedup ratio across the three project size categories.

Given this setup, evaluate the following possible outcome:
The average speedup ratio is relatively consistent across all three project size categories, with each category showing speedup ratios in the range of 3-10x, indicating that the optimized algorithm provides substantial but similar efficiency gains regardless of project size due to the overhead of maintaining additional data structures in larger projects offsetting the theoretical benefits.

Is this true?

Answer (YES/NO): NO